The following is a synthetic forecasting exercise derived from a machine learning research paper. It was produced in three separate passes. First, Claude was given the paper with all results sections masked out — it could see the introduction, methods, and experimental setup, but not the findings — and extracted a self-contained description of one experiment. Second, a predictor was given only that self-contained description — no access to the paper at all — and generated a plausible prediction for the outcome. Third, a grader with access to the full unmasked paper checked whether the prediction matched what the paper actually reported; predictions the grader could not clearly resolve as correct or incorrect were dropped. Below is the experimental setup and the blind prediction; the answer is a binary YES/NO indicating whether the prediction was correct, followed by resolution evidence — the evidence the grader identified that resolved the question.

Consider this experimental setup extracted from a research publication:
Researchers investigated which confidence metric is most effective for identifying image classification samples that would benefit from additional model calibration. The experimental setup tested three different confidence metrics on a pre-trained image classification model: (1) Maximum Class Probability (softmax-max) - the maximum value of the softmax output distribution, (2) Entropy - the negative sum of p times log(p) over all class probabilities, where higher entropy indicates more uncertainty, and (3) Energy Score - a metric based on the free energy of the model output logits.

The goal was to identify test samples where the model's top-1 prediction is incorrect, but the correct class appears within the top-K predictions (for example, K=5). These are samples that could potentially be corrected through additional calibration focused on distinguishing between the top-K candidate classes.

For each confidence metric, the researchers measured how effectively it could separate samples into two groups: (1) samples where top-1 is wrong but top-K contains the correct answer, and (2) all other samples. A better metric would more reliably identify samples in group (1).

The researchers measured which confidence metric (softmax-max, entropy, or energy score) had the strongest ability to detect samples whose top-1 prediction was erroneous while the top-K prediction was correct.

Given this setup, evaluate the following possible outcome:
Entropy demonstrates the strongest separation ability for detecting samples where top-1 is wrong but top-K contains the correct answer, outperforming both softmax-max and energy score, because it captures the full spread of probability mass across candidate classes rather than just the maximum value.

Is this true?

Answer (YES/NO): NO